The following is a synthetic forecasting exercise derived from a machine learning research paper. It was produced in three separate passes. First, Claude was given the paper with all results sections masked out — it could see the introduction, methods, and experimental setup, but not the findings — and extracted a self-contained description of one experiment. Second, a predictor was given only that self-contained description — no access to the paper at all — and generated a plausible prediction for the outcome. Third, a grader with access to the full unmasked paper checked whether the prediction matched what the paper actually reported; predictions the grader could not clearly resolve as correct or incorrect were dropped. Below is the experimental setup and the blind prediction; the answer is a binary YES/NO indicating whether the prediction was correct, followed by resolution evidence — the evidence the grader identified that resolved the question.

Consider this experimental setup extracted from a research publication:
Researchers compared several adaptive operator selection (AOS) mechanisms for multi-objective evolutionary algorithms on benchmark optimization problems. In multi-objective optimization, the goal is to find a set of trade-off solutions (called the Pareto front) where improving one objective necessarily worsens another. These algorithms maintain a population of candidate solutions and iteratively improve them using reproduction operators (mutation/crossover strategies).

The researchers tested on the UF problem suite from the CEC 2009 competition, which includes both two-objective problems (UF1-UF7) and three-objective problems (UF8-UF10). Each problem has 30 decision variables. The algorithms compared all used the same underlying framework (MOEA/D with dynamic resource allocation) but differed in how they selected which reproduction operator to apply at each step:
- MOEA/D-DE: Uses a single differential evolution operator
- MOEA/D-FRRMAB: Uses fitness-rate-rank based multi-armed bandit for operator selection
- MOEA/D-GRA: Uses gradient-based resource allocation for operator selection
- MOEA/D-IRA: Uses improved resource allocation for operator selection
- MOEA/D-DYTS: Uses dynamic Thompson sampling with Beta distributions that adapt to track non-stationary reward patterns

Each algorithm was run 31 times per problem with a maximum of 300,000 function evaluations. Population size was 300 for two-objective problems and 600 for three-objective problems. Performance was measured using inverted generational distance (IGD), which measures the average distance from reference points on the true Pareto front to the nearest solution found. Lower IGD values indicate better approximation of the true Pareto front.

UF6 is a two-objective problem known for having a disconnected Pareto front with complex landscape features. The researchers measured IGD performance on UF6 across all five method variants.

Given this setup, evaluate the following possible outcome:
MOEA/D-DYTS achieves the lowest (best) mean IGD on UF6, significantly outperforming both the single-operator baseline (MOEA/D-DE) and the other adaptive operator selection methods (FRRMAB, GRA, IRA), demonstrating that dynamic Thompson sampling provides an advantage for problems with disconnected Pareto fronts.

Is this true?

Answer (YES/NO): NO